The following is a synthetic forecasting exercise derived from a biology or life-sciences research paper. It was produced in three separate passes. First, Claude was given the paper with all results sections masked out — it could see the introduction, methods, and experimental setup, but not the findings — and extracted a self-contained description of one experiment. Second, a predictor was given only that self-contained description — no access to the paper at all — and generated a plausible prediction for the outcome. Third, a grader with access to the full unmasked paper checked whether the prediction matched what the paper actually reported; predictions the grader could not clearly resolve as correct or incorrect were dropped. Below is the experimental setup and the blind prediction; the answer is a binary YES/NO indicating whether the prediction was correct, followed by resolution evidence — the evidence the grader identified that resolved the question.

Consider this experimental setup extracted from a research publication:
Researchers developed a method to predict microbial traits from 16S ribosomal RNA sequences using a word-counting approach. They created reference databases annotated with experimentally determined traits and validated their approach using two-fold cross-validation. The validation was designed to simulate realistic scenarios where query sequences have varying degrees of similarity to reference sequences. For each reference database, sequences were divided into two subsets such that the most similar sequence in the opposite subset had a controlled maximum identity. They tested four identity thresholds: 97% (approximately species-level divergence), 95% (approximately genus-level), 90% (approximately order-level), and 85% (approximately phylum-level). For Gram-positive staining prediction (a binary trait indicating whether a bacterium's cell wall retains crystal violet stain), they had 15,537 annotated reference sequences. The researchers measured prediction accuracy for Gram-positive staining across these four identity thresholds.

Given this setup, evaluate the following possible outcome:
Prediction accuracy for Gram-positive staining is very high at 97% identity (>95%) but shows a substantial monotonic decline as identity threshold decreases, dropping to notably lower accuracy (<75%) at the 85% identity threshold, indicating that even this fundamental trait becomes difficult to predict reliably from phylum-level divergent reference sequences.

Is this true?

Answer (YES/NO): NO